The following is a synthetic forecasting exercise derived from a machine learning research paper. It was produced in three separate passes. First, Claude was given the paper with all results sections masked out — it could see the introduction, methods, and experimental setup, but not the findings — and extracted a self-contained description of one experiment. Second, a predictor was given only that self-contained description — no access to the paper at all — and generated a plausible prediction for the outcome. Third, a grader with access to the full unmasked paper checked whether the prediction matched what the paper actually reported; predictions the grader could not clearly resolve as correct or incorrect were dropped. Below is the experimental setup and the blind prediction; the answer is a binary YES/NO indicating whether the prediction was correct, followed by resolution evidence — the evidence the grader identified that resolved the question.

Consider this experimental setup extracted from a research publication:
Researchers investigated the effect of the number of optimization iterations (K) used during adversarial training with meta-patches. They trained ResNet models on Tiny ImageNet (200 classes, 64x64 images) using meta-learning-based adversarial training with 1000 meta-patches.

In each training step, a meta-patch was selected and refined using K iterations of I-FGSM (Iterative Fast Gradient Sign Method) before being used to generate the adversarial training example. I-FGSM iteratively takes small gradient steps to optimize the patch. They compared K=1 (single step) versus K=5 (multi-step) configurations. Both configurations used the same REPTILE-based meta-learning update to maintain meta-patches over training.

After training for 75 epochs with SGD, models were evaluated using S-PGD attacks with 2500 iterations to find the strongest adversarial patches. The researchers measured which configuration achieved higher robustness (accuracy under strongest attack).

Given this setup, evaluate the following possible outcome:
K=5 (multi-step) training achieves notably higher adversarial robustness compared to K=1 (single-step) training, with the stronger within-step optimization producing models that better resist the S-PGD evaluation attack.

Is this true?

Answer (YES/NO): YES